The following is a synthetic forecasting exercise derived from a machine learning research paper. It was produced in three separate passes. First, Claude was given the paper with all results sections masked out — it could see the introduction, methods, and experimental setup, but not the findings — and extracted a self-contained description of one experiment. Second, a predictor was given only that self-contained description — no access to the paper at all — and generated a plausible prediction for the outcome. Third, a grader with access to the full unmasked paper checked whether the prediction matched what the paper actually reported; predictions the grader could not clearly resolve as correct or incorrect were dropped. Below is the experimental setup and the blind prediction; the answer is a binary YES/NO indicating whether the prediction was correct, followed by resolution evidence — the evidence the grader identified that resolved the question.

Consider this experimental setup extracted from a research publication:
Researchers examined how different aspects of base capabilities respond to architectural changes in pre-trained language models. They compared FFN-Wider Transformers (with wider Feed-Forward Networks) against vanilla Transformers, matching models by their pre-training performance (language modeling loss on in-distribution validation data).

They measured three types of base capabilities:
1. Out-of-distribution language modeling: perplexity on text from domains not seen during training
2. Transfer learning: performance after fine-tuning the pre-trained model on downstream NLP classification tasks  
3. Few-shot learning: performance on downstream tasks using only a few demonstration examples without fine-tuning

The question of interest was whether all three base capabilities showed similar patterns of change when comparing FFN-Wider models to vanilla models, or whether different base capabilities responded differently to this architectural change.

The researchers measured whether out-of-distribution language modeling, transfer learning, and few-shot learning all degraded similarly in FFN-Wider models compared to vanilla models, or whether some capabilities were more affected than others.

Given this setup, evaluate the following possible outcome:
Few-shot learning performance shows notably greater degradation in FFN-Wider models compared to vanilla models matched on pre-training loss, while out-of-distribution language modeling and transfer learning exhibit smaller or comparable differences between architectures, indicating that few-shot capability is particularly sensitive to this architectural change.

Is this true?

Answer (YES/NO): NO